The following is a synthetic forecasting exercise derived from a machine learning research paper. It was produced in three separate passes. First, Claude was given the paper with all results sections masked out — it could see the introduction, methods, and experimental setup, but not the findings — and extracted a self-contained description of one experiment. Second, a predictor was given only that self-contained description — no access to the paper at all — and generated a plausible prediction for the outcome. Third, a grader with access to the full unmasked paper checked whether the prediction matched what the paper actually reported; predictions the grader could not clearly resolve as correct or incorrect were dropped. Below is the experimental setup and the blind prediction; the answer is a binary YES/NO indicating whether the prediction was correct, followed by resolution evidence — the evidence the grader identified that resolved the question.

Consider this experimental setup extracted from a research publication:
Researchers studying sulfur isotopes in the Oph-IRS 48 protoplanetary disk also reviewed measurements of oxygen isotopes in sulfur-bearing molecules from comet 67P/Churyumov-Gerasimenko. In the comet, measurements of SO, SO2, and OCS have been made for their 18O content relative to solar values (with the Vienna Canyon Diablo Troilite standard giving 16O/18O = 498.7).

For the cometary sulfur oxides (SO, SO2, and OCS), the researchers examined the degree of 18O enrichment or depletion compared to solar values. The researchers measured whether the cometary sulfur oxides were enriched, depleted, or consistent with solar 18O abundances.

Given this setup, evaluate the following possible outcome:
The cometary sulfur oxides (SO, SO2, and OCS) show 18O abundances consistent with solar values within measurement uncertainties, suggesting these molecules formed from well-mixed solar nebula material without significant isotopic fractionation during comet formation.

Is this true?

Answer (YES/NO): NO